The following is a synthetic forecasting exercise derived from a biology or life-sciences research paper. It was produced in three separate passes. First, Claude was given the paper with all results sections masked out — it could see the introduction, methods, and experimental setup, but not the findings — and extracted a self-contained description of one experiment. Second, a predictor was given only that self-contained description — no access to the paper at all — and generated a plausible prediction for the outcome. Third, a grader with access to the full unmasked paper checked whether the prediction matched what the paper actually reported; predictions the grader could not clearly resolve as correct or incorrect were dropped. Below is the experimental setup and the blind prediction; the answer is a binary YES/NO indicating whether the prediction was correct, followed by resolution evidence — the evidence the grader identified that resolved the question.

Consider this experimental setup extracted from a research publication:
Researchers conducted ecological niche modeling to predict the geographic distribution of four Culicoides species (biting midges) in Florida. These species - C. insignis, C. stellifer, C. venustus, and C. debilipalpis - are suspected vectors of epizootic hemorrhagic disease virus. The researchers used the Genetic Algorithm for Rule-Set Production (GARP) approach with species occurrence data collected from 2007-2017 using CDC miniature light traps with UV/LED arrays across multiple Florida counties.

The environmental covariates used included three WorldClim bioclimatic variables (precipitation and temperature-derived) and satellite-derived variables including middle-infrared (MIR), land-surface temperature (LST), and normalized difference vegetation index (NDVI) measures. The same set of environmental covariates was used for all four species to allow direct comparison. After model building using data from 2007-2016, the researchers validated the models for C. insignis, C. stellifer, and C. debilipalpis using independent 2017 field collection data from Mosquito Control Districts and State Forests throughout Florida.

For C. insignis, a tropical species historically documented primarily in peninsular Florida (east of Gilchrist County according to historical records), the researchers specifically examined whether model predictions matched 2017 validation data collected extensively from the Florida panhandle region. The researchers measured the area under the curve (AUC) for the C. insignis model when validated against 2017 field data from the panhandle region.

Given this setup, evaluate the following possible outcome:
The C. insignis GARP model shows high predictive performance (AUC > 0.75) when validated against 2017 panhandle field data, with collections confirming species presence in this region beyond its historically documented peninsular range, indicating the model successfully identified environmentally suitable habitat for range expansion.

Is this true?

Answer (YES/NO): NO